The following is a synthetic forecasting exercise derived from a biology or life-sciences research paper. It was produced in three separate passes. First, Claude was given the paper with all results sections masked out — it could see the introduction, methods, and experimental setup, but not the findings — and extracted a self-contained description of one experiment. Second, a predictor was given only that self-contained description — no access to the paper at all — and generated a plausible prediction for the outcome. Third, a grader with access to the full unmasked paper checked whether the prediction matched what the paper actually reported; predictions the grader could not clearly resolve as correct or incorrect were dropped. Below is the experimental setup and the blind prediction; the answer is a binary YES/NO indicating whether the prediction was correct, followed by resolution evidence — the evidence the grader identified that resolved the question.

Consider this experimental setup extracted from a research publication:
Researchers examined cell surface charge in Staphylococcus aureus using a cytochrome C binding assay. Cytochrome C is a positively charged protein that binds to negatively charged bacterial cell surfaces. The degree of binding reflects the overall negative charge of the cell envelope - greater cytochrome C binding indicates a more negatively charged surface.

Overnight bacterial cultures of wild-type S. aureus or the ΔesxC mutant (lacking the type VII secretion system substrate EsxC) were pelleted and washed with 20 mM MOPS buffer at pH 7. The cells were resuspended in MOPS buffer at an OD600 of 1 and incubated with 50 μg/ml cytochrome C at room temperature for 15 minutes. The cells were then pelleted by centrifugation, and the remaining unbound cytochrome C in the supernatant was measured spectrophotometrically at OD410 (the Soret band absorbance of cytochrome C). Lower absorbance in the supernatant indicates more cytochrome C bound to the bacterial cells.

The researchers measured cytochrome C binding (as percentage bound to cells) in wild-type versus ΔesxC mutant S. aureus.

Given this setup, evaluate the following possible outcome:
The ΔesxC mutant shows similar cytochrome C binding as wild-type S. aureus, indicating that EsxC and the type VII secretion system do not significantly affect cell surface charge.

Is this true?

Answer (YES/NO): NO